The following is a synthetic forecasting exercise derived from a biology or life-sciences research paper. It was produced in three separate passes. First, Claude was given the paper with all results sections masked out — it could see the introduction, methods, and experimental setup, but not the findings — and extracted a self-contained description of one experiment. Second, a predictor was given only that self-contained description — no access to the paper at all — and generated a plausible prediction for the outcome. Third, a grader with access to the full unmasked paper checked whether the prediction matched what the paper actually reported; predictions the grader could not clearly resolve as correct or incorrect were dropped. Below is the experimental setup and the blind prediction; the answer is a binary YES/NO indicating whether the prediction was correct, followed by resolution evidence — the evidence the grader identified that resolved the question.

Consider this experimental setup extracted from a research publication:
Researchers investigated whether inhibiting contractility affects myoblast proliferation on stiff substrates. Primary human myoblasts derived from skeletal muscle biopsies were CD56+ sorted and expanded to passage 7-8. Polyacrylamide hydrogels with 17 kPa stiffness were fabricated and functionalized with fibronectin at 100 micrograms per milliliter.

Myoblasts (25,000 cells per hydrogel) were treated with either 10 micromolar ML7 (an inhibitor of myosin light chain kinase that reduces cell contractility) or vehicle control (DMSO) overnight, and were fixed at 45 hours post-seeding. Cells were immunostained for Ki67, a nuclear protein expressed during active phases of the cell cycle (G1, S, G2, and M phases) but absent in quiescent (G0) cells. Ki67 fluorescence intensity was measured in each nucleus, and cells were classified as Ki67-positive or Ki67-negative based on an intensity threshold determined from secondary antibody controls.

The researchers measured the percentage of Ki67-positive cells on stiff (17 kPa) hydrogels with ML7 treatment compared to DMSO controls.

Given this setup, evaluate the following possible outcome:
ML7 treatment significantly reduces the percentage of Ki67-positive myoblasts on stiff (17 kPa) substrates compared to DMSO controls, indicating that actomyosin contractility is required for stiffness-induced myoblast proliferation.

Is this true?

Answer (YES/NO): YES